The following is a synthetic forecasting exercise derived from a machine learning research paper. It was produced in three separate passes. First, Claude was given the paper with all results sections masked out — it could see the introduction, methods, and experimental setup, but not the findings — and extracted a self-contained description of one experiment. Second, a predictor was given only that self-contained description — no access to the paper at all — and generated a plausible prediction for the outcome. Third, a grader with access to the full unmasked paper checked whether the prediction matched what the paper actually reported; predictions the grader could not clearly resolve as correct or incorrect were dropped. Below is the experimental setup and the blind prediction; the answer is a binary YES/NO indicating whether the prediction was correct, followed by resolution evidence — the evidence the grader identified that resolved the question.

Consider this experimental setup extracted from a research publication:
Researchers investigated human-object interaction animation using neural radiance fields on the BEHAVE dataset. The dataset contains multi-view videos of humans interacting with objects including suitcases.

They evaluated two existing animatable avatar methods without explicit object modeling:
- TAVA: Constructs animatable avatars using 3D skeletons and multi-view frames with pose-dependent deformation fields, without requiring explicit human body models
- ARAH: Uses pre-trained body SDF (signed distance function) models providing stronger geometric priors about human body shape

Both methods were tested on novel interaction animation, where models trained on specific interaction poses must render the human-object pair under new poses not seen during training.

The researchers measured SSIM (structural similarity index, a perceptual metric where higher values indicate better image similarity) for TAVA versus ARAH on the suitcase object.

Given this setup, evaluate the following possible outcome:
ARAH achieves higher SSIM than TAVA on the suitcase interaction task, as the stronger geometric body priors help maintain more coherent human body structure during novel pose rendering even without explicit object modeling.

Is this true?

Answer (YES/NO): YES